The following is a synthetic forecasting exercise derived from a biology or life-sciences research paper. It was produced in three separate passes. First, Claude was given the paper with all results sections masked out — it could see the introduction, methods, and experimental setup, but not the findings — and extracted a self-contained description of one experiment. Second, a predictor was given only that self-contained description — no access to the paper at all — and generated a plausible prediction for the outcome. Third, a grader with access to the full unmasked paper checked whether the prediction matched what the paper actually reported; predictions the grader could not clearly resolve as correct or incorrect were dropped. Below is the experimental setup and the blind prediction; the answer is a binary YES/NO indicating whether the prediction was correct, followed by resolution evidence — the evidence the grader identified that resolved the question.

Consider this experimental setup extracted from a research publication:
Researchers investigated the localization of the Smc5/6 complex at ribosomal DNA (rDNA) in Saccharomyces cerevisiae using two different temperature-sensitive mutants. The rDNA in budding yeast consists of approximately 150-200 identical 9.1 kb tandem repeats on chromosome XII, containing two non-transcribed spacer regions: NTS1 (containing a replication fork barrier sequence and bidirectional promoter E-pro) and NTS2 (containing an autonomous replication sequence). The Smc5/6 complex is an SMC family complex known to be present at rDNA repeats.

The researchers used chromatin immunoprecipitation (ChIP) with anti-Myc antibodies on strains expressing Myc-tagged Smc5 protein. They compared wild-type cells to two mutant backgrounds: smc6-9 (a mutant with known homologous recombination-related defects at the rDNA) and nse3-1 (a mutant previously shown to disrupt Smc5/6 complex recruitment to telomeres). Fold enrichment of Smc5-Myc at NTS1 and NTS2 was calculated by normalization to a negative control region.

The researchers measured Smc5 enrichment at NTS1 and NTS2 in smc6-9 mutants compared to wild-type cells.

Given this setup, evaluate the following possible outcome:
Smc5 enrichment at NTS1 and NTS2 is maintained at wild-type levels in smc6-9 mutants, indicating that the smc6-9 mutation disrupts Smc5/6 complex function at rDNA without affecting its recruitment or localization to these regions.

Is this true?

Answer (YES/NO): YES